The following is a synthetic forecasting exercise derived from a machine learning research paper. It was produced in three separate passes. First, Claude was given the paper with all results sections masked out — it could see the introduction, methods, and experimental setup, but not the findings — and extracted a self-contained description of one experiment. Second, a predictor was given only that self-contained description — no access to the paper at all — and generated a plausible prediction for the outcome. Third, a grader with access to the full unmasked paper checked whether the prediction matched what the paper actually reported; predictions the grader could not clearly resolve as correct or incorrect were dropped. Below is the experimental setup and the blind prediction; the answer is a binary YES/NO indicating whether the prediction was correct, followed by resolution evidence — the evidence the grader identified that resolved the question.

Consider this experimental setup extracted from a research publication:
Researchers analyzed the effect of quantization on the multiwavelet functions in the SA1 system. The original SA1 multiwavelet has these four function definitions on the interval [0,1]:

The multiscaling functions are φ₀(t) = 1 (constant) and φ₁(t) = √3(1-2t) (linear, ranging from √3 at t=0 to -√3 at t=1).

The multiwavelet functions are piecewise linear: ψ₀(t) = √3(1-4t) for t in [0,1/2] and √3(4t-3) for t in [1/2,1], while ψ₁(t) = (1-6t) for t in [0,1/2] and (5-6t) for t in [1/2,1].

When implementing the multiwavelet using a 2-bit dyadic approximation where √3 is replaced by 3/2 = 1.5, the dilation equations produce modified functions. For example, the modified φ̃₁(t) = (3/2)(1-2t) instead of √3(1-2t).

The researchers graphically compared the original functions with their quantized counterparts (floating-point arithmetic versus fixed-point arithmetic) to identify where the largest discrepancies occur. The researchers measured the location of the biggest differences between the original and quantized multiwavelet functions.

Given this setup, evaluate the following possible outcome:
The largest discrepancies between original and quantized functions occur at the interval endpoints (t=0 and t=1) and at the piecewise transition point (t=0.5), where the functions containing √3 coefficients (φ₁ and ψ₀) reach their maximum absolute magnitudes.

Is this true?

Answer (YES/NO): NO